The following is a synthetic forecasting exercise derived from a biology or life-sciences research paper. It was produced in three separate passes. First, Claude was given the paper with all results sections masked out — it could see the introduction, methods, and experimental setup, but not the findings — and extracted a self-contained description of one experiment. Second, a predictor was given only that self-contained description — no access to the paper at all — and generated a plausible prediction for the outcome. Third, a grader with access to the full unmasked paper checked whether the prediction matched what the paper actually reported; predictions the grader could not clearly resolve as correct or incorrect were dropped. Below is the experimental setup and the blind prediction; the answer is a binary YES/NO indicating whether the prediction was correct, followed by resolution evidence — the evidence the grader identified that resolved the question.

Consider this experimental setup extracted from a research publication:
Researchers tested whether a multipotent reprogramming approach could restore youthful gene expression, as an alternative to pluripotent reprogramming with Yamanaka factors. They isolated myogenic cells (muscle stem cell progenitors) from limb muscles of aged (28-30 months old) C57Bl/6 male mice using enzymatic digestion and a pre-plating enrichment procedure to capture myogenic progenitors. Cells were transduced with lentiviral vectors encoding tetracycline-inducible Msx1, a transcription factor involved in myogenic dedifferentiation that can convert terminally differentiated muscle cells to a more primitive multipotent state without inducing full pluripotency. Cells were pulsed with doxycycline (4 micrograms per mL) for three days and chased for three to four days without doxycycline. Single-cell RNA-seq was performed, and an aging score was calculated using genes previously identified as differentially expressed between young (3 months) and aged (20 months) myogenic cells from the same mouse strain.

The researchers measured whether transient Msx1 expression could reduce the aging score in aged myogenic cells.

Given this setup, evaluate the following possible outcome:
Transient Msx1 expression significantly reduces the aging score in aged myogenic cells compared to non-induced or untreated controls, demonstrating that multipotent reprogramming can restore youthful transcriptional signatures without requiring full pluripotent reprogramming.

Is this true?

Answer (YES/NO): YES